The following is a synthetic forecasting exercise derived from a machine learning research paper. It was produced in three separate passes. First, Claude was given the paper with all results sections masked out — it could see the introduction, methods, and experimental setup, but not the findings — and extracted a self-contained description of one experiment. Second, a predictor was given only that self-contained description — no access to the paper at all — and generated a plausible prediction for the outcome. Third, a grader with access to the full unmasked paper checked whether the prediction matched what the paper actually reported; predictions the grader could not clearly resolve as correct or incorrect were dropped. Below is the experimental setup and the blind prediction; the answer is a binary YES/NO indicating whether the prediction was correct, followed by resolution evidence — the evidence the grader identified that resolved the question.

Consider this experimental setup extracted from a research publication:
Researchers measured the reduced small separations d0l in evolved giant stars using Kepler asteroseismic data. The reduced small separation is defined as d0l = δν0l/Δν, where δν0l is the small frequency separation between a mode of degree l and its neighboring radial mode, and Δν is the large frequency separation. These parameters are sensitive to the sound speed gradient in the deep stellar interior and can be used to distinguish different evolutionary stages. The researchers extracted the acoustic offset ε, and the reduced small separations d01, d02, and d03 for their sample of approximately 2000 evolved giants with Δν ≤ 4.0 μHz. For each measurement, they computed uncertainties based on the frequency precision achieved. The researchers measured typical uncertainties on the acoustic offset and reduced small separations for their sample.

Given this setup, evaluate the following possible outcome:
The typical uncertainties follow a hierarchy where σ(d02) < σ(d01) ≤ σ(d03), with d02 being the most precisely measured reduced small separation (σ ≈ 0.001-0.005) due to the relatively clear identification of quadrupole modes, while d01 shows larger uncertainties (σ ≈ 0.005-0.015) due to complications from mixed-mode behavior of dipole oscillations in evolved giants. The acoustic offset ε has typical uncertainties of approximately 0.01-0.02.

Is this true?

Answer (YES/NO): NO